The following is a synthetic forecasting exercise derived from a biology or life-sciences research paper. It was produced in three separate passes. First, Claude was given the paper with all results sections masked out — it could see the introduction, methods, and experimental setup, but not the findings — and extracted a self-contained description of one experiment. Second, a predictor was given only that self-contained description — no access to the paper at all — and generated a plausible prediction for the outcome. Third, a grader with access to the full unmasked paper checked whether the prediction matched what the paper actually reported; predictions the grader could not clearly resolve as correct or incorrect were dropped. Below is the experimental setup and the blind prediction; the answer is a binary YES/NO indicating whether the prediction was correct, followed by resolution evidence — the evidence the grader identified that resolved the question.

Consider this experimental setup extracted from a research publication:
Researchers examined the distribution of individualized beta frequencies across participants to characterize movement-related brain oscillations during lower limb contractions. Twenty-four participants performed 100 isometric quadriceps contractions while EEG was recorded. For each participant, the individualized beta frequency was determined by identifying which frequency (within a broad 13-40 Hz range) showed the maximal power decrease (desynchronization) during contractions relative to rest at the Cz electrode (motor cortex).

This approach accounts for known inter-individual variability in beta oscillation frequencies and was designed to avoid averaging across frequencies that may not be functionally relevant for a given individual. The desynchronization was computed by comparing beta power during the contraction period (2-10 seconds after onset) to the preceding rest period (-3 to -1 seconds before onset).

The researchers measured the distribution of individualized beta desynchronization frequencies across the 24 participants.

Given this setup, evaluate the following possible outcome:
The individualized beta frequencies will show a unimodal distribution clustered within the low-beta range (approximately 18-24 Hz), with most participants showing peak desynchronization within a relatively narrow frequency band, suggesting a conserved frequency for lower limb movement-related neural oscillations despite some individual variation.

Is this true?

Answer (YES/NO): NO